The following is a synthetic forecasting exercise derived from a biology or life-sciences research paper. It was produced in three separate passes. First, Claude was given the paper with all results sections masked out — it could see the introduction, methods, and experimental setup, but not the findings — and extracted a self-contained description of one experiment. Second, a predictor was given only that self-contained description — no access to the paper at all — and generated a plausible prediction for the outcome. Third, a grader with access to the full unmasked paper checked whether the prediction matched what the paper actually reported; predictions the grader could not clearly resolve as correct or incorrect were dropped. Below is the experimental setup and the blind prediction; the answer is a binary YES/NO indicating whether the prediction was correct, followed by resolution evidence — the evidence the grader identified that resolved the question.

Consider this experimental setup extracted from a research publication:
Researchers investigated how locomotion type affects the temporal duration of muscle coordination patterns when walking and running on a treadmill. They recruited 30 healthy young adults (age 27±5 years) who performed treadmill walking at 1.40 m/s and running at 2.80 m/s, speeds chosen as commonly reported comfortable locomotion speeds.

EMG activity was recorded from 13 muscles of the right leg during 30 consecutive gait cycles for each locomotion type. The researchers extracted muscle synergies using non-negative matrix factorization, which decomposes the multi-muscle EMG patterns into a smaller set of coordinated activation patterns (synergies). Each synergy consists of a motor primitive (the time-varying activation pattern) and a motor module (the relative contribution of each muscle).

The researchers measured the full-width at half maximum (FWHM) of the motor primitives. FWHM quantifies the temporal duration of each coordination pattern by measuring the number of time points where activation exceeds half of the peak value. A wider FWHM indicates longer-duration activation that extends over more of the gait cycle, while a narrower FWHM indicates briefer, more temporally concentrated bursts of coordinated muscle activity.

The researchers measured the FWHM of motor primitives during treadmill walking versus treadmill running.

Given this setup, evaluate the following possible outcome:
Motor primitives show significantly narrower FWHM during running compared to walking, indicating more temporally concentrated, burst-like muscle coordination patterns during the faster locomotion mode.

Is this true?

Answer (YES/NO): NO